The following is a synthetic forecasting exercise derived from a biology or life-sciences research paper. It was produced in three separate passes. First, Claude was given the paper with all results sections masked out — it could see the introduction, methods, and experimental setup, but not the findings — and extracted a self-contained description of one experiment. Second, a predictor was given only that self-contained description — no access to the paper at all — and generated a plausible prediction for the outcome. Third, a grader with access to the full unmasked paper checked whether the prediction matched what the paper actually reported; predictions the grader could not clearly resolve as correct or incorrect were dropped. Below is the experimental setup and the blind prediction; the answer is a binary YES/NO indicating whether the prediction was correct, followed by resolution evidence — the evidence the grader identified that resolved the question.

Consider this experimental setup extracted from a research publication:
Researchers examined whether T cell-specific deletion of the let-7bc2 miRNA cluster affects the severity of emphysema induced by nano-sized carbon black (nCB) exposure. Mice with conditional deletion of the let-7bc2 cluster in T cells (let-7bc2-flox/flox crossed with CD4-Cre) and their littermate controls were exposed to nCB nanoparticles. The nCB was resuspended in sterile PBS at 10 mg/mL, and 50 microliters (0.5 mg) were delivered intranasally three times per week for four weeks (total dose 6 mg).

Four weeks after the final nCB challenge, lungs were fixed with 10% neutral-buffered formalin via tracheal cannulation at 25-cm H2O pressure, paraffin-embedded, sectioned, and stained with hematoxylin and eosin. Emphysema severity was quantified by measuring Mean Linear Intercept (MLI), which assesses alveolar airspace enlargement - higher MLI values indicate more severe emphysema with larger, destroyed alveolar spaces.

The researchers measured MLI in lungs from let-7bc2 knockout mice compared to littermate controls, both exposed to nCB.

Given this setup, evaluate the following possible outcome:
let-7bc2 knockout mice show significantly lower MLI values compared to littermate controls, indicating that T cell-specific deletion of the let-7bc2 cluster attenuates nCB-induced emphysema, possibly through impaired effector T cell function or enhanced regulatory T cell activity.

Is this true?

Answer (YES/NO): NO